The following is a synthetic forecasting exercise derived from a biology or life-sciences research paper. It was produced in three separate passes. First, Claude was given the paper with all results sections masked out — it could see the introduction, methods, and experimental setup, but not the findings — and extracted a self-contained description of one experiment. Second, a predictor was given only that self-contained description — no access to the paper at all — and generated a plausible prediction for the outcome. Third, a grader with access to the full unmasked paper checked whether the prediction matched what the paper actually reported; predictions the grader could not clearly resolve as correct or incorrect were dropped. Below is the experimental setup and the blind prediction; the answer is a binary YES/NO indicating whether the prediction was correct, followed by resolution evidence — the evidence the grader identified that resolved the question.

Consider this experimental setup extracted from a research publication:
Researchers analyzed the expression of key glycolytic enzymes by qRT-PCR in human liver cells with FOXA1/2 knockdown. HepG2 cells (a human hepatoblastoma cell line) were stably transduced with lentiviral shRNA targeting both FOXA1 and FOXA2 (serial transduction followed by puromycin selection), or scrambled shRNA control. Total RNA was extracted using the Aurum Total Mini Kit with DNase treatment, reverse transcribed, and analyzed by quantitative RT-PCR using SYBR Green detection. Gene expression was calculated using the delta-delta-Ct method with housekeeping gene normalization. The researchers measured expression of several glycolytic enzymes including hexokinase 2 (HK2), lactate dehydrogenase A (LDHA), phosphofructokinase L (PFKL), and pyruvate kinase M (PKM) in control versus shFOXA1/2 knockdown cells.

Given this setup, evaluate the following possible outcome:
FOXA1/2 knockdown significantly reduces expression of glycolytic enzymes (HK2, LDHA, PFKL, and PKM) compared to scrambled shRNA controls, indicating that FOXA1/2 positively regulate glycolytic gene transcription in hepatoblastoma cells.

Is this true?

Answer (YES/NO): YES